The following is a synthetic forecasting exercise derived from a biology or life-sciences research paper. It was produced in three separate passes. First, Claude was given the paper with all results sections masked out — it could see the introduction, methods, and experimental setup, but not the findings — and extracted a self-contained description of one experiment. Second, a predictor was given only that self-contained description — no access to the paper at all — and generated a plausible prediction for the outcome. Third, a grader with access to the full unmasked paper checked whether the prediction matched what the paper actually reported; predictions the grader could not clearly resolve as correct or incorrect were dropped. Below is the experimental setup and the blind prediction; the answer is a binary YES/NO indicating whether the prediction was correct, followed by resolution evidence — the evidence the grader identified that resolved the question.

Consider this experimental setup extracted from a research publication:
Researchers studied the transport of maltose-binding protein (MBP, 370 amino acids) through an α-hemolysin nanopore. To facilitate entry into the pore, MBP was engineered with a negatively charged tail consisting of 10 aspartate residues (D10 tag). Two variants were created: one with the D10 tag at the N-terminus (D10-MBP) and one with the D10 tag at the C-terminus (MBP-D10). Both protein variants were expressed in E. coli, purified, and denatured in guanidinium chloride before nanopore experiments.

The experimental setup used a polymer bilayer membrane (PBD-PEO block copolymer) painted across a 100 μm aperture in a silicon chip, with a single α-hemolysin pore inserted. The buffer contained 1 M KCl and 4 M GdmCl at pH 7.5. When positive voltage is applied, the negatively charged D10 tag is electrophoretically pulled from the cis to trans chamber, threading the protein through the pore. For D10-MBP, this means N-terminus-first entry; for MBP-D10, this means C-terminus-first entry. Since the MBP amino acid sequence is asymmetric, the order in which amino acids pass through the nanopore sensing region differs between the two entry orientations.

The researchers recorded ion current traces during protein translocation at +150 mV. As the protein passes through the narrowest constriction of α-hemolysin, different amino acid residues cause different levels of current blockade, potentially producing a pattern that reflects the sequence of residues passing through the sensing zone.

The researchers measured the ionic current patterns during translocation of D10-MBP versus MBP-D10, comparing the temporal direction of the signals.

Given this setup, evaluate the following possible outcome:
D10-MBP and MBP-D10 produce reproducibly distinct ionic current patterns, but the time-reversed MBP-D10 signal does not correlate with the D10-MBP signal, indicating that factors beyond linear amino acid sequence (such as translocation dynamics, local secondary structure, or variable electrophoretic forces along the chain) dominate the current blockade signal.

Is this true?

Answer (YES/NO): NO